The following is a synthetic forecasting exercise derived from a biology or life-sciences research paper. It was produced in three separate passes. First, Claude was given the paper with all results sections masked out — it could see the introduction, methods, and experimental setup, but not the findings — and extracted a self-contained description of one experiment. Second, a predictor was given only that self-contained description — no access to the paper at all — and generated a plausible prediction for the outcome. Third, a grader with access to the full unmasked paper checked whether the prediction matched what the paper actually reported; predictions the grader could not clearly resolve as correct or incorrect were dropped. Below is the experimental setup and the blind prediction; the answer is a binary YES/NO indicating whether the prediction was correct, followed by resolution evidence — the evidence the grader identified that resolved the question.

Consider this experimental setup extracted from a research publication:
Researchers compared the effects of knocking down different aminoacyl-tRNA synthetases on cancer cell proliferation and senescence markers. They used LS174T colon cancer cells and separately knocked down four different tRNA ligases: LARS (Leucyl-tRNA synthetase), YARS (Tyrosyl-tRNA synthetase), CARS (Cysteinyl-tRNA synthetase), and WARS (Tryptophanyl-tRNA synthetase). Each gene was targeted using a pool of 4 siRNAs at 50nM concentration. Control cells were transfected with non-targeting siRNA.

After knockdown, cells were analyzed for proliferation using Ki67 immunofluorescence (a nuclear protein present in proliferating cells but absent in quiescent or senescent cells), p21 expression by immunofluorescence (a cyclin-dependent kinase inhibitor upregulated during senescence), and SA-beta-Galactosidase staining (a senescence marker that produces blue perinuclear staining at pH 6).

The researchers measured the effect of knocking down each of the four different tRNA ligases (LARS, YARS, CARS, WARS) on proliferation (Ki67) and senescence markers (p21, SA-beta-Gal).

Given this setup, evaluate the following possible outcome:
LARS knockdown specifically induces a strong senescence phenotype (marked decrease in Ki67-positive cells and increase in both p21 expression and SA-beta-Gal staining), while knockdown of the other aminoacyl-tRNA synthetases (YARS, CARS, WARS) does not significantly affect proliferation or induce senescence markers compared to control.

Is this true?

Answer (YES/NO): NO